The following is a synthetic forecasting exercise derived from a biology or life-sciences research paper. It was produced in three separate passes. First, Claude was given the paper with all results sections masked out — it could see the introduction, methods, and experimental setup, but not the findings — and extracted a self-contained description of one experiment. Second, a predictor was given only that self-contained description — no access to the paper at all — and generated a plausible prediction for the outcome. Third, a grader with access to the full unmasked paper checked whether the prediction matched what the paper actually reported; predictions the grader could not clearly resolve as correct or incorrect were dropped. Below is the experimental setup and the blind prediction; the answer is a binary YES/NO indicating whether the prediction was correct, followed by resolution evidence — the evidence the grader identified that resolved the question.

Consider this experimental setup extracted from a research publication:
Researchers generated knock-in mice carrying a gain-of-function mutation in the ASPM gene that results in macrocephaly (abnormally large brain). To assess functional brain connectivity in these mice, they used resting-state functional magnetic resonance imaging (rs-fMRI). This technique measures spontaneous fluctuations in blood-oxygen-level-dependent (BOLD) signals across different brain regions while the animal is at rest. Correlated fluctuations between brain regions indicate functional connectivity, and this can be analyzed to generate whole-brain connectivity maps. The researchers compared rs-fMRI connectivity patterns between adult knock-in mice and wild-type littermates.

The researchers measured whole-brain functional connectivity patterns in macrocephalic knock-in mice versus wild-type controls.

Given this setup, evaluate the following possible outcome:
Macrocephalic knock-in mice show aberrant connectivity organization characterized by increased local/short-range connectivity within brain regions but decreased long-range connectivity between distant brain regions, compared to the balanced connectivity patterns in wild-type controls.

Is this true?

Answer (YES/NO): NO